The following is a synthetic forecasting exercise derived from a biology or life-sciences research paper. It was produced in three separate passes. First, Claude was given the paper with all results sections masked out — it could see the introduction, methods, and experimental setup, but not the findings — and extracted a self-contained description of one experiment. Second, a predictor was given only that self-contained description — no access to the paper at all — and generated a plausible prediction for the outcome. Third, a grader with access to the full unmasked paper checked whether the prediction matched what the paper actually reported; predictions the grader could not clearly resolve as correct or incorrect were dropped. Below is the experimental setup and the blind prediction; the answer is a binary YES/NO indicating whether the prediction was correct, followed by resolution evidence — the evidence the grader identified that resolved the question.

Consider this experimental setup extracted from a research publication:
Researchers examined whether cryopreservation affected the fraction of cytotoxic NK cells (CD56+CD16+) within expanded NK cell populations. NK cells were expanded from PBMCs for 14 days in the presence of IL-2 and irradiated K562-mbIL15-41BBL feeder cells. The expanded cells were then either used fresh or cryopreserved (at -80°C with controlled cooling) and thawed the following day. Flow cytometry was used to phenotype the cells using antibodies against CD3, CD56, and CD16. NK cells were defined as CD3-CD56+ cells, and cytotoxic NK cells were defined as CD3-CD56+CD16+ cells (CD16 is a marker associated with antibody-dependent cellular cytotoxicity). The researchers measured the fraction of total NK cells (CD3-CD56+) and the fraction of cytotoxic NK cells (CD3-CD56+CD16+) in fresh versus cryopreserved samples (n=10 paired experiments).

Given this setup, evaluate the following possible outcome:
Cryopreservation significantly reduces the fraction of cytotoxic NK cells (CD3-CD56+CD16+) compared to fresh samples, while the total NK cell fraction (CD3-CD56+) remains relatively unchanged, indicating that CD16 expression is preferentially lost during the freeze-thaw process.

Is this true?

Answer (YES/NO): YES